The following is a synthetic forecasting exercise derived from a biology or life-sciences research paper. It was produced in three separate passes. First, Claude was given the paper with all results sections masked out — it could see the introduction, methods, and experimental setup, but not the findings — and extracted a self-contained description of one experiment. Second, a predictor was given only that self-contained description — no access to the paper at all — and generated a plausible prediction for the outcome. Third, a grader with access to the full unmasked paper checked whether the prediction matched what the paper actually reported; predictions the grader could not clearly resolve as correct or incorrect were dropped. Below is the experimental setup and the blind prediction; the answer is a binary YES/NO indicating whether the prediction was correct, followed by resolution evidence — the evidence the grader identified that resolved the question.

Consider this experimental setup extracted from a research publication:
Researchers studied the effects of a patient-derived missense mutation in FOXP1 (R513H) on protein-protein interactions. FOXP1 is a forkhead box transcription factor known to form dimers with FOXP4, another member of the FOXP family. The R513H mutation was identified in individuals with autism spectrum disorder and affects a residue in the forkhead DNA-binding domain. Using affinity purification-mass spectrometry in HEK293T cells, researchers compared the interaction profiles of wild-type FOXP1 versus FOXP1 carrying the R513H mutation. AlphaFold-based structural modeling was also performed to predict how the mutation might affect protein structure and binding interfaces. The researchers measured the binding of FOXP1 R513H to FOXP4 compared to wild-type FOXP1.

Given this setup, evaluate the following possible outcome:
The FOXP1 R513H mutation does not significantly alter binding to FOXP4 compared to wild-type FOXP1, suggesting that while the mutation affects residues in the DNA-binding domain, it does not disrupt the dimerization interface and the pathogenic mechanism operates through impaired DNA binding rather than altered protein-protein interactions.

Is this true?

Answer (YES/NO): NO